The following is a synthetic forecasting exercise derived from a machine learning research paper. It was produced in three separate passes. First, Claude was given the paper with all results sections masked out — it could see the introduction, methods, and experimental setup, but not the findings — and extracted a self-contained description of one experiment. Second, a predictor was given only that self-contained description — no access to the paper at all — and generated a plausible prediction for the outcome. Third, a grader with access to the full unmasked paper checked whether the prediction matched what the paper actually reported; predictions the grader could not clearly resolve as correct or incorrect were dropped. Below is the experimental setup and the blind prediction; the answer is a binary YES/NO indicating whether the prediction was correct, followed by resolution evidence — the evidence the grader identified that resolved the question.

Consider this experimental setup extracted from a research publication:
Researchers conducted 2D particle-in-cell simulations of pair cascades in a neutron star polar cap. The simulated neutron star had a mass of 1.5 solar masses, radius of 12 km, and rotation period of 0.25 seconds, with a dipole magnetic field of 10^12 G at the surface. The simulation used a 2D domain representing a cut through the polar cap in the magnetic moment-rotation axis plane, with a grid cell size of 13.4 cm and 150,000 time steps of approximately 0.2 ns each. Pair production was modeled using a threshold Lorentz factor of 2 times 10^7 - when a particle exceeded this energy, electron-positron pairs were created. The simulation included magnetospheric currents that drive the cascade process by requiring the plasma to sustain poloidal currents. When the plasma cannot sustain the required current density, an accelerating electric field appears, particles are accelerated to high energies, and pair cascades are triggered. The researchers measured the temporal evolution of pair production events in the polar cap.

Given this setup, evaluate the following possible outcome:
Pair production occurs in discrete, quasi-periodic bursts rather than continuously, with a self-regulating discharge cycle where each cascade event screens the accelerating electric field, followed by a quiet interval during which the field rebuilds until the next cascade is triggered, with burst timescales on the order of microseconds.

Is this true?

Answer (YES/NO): YES